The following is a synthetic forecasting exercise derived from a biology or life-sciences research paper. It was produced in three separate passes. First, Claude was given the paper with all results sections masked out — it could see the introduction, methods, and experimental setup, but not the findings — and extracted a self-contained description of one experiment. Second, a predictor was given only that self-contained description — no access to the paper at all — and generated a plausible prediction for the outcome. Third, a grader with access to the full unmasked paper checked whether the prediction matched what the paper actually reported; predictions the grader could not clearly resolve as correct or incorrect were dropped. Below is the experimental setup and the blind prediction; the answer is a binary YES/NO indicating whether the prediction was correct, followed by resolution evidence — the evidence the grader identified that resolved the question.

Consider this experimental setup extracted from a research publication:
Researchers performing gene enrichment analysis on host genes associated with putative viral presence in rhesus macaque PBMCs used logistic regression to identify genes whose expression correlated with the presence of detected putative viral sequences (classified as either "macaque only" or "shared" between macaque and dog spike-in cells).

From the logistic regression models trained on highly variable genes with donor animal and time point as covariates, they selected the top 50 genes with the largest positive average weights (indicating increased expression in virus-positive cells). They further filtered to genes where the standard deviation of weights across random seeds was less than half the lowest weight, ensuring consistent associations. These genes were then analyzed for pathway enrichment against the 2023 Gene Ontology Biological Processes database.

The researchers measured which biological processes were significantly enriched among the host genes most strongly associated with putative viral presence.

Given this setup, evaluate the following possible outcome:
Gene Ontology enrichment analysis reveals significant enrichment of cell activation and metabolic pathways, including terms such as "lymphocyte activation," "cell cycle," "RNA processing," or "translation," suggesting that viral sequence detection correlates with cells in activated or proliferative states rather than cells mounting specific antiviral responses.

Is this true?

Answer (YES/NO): NO